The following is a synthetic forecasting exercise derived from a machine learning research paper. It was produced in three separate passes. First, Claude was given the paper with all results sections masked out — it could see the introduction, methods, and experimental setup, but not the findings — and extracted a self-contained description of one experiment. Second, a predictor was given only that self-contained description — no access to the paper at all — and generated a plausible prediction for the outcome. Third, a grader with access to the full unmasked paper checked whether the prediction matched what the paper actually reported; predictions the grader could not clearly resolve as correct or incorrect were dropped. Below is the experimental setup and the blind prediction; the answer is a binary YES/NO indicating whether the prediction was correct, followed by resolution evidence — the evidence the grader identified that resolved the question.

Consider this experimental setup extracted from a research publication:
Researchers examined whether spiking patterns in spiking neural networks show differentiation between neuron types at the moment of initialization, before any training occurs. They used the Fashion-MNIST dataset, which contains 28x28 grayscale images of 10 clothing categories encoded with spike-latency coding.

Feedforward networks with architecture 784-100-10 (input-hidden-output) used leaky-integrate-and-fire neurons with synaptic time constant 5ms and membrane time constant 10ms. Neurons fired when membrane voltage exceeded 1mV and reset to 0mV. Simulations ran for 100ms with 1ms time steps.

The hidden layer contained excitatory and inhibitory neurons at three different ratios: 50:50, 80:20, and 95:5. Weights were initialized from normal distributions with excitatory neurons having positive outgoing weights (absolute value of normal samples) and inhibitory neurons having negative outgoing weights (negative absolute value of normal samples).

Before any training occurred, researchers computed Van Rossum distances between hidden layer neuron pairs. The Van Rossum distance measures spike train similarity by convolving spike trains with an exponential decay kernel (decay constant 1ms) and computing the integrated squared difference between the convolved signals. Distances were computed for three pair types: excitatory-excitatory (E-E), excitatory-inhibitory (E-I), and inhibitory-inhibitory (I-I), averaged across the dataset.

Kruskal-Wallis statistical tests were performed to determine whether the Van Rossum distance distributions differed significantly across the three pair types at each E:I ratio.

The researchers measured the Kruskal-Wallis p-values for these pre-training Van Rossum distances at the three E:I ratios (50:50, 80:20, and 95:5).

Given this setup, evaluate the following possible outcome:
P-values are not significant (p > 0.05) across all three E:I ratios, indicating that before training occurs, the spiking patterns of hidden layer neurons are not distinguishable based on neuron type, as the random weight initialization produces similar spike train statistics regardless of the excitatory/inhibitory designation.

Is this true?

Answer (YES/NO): YES